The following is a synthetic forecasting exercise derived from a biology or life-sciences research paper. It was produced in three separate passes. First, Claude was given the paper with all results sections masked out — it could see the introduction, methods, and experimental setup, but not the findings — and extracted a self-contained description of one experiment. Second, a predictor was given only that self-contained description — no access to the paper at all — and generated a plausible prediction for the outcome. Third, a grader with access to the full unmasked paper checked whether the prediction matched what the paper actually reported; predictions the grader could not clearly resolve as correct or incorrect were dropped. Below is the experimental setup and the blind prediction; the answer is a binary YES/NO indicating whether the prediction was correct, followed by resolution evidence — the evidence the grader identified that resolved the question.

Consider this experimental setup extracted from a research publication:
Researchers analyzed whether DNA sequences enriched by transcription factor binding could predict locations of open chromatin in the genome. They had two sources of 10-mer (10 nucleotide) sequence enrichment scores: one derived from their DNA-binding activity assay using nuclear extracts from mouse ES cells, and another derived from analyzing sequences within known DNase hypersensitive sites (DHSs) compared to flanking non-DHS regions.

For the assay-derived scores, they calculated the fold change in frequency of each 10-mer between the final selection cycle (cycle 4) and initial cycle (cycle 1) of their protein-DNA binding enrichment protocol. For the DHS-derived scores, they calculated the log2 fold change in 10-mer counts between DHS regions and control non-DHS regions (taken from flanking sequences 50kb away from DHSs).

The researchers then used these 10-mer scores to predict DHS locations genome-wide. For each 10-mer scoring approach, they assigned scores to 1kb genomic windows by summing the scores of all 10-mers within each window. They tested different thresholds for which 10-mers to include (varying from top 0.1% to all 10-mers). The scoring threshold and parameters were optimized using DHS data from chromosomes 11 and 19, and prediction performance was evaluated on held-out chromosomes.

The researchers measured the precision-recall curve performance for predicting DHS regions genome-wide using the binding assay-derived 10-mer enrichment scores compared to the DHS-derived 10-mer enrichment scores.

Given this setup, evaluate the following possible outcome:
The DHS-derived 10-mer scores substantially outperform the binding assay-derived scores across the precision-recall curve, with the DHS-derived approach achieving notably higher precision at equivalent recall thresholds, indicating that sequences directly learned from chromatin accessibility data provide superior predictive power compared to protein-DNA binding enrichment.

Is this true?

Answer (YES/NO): NO